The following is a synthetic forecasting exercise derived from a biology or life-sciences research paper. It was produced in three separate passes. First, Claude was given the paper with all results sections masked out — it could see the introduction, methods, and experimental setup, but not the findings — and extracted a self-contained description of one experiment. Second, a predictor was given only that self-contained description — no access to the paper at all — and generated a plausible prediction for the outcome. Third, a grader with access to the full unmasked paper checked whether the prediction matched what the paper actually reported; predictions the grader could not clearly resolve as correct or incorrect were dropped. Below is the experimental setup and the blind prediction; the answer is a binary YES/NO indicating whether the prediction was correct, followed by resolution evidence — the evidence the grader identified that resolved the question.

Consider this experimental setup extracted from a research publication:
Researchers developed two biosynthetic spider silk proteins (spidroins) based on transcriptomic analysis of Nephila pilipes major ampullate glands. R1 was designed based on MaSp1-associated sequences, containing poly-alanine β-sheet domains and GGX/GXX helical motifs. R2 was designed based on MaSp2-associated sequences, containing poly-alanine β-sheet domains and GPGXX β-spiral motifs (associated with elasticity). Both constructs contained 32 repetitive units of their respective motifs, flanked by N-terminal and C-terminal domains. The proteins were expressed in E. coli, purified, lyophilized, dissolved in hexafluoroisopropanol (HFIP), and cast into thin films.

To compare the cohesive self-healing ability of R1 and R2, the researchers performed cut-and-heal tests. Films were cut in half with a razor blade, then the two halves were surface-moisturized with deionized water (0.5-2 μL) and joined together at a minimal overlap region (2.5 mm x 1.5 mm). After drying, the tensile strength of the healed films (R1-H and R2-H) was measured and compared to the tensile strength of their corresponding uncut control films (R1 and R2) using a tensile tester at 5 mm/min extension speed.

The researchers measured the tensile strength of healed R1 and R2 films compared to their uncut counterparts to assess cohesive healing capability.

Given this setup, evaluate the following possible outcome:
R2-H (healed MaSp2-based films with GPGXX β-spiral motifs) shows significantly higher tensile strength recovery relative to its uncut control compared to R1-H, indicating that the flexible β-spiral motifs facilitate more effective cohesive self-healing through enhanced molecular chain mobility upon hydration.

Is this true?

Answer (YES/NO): YES